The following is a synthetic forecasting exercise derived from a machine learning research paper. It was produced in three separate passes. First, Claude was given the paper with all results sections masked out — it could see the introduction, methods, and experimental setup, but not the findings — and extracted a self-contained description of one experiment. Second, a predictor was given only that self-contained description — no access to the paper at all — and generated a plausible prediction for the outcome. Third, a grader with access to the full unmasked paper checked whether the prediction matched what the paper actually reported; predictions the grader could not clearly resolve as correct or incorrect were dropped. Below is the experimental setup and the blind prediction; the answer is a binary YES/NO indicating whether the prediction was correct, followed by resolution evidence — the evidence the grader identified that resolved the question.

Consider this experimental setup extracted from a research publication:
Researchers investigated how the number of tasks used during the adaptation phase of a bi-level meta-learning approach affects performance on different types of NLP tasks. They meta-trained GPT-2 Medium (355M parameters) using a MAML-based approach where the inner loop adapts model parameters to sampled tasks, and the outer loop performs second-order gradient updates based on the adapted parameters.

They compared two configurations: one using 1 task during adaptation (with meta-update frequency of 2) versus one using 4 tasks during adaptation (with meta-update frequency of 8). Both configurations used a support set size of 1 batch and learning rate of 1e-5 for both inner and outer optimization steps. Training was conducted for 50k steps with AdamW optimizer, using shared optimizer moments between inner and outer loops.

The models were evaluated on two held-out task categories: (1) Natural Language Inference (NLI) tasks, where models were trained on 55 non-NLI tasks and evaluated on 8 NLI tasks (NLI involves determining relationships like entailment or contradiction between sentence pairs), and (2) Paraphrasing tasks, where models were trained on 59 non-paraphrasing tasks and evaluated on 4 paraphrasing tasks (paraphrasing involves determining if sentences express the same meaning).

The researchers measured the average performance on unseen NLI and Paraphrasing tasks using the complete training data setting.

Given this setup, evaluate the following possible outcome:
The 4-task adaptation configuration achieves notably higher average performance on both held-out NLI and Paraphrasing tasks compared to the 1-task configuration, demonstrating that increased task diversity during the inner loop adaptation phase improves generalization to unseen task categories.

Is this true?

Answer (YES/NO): NO